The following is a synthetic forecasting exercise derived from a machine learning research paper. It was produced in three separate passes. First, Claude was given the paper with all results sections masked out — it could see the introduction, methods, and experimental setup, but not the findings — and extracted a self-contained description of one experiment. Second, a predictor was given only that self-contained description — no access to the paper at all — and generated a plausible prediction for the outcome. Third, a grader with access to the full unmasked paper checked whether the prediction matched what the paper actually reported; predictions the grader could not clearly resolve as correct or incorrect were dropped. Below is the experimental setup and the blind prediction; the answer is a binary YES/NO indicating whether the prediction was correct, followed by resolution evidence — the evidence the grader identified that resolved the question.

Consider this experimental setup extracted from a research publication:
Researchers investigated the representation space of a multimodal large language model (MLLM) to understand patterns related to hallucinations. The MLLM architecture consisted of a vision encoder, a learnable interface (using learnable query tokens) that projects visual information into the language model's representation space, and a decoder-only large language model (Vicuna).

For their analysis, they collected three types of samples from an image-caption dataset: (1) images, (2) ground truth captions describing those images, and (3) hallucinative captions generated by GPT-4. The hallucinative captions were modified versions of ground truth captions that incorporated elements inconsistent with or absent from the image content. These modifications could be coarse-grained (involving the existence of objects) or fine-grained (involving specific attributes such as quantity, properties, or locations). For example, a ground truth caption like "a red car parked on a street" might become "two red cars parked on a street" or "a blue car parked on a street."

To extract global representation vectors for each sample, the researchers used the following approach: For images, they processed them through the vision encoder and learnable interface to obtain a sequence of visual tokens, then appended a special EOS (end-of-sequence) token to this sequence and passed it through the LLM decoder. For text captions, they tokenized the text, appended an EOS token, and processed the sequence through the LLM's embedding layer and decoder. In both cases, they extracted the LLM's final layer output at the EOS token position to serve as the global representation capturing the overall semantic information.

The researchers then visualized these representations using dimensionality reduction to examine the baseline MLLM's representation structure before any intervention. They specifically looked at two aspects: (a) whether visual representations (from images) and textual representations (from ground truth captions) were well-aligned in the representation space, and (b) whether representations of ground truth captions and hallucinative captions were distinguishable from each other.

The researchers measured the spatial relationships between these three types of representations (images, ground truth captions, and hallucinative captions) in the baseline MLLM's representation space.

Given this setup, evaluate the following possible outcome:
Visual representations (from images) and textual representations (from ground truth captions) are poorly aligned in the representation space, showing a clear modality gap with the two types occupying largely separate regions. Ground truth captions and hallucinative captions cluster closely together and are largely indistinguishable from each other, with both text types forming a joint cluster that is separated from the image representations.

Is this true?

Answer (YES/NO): YES